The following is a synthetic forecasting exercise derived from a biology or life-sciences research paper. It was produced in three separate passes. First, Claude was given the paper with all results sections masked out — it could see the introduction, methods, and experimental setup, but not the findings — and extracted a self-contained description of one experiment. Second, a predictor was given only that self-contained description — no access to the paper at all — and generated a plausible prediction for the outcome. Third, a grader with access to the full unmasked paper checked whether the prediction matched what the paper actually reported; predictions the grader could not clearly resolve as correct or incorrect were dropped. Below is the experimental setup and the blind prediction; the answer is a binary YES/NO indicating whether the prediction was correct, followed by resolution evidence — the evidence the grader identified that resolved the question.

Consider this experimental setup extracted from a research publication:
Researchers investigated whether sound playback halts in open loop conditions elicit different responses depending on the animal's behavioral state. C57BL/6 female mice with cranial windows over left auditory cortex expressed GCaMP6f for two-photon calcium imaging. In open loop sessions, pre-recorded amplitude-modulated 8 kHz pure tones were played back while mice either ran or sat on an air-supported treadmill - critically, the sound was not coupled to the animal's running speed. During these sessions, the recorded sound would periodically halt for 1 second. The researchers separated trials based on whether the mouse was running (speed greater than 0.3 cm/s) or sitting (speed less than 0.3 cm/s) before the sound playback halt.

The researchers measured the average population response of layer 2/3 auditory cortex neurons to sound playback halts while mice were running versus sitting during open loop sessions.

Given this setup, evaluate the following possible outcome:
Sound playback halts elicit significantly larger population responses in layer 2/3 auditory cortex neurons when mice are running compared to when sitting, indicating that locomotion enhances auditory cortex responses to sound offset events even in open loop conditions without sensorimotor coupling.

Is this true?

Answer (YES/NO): NO